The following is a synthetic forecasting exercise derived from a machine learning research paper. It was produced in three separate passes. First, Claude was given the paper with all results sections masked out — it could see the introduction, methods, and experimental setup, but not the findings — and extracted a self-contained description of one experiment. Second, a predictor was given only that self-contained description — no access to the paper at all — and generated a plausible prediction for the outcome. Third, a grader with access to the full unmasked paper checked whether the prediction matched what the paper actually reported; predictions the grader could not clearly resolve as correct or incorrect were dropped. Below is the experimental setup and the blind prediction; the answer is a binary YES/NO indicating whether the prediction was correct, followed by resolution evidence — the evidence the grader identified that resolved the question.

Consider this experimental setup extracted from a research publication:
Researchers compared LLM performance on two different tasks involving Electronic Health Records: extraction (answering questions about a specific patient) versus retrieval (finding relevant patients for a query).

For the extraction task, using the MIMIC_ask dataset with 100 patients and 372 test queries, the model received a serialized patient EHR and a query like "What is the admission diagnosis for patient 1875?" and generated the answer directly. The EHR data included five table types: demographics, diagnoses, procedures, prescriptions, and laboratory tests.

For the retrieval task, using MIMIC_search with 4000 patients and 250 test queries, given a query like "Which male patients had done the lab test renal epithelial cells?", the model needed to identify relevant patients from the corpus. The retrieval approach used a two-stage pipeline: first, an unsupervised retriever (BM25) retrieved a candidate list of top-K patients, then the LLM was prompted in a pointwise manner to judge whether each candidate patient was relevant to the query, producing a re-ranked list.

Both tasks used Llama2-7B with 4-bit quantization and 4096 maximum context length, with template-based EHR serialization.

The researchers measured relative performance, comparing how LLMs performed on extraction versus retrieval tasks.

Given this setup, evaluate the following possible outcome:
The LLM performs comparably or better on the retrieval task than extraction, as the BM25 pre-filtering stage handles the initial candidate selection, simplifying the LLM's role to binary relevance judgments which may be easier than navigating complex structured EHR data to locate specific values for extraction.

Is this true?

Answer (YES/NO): NO